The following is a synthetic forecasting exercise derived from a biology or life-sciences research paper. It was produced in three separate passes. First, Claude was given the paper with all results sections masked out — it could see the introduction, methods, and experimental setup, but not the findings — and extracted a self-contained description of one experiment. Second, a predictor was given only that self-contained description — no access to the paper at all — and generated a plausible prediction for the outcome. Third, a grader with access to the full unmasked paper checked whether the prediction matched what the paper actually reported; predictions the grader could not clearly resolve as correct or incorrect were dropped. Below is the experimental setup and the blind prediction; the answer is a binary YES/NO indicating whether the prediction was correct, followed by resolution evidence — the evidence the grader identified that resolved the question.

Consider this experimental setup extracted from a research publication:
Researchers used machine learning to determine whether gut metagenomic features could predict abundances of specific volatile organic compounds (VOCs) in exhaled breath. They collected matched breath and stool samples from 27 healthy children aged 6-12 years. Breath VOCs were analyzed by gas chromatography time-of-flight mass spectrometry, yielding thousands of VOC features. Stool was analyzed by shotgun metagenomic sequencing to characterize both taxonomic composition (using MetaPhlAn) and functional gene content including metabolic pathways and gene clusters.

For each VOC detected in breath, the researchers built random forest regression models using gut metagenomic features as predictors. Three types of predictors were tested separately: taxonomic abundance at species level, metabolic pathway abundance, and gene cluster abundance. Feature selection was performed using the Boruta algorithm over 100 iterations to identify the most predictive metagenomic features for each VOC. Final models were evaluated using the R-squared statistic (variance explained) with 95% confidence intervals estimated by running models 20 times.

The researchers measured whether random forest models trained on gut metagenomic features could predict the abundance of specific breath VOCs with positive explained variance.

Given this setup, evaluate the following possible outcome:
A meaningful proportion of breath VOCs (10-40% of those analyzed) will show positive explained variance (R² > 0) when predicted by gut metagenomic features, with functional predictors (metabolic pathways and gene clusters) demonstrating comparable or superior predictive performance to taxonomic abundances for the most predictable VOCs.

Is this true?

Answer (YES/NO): NO